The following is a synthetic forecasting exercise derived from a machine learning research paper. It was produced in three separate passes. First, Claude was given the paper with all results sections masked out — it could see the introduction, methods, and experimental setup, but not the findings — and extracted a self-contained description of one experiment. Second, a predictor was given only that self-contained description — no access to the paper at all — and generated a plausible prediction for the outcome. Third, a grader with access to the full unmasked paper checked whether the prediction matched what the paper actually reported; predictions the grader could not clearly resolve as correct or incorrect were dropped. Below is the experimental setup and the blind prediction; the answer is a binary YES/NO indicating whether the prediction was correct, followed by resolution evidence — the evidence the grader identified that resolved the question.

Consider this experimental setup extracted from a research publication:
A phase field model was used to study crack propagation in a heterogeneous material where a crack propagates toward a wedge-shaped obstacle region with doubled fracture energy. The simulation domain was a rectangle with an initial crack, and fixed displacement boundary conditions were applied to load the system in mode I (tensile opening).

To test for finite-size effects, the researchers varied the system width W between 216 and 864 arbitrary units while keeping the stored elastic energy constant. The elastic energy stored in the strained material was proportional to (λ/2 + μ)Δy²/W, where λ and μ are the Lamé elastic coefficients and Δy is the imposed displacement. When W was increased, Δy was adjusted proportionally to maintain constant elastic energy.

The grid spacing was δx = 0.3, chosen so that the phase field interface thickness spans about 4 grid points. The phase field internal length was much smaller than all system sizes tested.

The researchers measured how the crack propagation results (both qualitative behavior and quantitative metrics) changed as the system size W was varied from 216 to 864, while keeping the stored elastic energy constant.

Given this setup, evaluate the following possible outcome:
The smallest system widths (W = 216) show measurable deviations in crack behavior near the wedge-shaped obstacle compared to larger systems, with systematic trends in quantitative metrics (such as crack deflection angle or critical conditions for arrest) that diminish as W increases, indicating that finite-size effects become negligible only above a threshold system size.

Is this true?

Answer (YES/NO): NO